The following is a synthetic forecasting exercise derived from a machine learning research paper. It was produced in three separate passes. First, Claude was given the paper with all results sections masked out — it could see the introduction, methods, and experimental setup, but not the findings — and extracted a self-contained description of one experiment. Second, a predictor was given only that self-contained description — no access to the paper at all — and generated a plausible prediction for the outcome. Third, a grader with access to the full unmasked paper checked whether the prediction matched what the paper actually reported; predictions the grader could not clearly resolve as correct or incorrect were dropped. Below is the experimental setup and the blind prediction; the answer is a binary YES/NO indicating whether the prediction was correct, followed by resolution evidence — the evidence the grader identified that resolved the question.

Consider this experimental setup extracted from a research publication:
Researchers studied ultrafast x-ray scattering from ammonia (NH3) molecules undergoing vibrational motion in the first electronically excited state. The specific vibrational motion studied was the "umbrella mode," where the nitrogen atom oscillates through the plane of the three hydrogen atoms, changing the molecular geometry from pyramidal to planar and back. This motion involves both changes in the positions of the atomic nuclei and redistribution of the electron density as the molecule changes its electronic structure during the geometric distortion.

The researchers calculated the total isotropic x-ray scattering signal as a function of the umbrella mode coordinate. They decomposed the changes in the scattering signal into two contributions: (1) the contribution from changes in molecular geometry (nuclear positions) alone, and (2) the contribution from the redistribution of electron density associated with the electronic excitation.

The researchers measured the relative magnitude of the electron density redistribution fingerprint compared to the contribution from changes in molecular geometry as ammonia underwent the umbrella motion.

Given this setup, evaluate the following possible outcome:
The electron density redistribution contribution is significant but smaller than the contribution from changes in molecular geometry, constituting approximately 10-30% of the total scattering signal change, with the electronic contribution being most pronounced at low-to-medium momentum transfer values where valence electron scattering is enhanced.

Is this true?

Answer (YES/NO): NO